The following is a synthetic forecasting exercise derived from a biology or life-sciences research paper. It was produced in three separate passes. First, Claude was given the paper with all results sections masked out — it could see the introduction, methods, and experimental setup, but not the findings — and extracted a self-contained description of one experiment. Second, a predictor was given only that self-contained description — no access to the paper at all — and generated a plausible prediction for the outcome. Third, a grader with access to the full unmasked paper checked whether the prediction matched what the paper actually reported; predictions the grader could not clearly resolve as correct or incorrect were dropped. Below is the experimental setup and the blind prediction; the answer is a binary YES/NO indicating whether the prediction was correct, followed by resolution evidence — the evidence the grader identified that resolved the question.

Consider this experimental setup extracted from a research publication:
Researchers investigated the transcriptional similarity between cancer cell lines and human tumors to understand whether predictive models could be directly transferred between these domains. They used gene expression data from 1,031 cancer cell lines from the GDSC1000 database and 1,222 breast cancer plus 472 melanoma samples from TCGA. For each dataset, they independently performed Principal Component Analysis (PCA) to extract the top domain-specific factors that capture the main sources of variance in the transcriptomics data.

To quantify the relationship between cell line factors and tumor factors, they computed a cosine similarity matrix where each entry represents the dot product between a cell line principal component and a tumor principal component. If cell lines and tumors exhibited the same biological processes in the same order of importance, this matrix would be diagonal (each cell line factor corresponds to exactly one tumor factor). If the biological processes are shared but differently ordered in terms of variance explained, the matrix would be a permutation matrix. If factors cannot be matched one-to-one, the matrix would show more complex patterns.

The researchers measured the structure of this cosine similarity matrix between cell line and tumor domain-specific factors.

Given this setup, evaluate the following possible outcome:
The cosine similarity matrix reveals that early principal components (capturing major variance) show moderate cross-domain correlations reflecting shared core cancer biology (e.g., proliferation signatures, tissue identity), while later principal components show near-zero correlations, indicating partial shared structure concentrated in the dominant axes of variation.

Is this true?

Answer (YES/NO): NO